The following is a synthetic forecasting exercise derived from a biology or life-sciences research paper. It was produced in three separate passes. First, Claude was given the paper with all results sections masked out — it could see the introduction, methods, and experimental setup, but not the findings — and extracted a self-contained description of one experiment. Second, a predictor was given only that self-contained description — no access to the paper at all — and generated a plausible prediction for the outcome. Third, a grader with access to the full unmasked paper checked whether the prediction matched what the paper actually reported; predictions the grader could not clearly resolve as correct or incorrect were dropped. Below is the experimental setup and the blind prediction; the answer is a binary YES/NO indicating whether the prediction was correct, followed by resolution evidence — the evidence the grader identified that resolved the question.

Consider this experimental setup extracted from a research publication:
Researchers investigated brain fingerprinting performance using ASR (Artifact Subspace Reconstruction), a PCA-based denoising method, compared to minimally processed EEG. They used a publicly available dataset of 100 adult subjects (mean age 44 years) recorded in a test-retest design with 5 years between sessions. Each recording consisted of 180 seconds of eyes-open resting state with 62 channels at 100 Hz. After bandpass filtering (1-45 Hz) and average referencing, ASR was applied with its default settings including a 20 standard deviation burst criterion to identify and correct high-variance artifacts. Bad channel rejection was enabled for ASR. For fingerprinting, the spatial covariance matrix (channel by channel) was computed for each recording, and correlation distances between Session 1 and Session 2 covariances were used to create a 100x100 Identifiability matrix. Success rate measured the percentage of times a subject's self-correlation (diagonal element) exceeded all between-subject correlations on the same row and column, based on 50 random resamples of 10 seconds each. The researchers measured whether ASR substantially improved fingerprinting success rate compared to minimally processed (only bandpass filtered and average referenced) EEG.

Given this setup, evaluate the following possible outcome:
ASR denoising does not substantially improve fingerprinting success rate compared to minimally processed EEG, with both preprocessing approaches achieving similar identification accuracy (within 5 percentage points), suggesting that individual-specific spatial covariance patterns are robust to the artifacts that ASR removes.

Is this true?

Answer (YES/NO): NO